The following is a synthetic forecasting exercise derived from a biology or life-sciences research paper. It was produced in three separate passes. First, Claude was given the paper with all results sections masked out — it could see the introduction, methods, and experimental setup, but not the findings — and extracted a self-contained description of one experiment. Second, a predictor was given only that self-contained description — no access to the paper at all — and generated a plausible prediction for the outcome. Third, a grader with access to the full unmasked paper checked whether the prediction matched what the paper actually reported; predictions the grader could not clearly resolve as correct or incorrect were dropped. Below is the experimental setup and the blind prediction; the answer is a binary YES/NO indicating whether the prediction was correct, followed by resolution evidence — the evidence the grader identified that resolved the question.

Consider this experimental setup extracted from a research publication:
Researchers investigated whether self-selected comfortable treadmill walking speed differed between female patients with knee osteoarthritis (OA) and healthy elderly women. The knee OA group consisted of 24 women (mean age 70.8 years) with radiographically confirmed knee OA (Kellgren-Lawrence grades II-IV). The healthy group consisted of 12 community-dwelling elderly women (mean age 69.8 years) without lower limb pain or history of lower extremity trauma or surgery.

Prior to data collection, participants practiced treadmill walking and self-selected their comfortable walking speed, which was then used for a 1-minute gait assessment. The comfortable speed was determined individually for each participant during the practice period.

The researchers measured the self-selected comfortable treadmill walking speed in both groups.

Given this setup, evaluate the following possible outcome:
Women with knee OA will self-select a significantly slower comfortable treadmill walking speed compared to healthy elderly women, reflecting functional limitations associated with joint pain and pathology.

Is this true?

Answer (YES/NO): NO